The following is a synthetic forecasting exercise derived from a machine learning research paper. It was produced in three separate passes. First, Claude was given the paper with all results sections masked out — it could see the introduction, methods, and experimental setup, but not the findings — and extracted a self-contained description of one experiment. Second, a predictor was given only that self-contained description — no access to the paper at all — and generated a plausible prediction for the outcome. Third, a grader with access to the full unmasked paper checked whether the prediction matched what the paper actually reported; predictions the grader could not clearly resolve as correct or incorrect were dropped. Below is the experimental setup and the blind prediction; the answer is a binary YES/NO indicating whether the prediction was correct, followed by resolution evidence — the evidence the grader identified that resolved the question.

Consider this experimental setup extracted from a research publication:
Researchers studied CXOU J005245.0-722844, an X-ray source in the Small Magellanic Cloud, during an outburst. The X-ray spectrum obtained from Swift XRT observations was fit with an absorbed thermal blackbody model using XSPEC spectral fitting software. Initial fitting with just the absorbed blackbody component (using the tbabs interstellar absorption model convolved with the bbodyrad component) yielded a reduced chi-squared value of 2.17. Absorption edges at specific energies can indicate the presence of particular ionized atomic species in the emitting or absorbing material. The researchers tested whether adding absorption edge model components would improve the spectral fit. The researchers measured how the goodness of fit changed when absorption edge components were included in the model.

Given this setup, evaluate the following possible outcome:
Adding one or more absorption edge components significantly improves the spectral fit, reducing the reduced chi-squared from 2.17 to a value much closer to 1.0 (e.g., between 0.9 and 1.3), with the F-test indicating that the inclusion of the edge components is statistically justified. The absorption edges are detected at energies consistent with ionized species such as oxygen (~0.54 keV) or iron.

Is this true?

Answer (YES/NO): NO